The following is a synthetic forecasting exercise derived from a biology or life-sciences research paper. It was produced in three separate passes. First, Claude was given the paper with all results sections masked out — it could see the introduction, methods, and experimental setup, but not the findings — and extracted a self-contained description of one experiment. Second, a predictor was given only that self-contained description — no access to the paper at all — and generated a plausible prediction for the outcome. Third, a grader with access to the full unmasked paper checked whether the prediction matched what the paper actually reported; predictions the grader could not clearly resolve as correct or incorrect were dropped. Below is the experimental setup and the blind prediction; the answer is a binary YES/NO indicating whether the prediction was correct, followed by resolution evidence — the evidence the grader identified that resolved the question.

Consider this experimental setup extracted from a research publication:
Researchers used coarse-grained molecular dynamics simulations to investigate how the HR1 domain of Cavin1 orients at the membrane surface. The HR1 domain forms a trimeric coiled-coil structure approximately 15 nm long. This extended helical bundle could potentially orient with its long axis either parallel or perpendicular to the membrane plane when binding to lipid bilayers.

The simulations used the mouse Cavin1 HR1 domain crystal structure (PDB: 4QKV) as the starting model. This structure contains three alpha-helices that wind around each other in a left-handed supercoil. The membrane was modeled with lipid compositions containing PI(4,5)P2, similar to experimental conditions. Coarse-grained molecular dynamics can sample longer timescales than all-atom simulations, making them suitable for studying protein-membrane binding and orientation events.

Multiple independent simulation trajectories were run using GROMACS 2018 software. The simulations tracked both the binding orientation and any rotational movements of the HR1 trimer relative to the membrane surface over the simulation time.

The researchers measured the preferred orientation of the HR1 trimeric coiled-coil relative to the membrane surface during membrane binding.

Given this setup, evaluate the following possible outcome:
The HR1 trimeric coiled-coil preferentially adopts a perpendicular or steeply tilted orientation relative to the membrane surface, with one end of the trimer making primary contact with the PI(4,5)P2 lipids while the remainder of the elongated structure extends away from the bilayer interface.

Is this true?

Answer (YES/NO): NO